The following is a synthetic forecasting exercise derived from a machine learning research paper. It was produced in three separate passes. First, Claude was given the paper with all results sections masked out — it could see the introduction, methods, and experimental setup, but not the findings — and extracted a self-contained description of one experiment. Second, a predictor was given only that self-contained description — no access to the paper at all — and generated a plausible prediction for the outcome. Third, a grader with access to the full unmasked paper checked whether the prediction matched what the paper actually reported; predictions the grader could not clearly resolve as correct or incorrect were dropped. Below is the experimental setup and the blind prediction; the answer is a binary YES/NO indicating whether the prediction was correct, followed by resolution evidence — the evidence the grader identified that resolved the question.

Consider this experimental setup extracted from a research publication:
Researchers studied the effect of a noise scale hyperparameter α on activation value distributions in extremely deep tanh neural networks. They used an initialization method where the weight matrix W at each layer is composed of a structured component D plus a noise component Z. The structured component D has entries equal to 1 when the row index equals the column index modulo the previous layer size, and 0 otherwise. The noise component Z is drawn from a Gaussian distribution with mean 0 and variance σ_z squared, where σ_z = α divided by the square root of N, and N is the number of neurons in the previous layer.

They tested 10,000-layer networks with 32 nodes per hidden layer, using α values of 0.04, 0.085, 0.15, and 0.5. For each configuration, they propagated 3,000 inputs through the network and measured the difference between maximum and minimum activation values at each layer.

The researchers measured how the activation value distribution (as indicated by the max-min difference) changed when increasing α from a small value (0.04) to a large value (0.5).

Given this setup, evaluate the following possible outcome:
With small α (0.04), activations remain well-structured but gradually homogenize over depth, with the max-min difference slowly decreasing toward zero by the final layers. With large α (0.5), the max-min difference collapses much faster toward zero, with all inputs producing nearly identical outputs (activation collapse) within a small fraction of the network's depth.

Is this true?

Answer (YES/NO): NO